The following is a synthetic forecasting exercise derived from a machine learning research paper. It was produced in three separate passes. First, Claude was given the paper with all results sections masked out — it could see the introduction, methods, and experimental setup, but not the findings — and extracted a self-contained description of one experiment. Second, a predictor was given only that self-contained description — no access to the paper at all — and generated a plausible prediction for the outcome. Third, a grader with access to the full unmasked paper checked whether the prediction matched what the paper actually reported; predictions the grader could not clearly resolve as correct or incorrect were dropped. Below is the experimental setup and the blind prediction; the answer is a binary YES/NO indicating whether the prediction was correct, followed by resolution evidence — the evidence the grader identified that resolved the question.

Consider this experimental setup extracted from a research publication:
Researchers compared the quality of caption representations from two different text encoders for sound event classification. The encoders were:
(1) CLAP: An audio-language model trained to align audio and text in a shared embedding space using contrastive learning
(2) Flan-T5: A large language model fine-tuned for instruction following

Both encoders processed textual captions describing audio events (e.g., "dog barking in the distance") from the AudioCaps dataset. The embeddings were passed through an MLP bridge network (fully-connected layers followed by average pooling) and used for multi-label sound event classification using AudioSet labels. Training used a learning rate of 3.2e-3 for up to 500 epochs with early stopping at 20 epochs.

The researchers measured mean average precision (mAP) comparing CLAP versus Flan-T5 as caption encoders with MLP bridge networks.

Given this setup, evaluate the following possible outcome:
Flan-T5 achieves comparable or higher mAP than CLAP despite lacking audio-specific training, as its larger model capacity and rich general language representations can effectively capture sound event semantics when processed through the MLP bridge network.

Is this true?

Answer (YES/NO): NO